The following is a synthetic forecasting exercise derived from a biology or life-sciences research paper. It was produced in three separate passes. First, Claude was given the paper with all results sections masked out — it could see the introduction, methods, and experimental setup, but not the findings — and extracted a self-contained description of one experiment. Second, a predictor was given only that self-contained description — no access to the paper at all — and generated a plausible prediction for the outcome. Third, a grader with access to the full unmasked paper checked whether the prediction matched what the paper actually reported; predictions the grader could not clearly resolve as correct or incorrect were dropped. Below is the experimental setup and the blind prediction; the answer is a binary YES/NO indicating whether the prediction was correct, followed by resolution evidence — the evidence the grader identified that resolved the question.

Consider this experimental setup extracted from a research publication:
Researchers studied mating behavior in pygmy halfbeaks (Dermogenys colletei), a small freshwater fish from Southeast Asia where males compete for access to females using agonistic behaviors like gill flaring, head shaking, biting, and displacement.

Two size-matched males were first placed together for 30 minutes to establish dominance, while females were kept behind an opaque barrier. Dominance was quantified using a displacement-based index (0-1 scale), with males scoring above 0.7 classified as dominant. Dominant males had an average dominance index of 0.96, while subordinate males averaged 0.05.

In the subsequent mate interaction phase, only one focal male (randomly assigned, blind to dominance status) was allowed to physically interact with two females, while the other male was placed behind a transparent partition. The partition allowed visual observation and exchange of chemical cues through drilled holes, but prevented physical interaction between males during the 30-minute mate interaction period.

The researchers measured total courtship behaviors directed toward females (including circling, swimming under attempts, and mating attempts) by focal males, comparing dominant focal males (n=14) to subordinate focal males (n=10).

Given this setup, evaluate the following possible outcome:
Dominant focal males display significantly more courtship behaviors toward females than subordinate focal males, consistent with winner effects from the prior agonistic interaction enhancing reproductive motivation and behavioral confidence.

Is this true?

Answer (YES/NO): NO